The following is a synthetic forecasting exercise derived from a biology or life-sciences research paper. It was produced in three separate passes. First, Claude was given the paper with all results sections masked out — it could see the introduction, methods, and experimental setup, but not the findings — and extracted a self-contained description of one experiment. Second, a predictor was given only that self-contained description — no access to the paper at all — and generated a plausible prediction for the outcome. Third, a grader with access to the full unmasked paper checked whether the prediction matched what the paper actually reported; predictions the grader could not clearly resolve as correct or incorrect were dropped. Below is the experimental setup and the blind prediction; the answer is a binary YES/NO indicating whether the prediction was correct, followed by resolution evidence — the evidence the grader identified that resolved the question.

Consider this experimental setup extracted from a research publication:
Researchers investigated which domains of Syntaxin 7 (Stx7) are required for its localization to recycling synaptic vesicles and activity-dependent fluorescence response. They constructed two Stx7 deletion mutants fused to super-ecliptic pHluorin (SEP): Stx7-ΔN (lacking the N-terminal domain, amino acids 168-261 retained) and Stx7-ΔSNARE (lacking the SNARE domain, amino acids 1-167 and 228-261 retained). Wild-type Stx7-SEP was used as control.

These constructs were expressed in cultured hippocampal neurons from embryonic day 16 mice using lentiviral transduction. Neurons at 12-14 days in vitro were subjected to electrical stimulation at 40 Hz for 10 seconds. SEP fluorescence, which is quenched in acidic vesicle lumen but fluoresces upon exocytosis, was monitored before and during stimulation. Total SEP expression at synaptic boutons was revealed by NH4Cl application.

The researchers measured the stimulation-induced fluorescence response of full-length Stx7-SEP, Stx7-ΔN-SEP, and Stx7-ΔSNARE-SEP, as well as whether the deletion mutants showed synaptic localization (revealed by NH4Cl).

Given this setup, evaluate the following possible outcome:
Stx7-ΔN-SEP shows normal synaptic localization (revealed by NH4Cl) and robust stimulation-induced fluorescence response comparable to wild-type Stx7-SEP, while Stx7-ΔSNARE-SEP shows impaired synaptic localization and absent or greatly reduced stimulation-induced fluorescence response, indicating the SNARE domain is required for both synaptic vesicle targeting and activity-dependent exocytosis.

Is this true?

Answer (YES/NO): NO